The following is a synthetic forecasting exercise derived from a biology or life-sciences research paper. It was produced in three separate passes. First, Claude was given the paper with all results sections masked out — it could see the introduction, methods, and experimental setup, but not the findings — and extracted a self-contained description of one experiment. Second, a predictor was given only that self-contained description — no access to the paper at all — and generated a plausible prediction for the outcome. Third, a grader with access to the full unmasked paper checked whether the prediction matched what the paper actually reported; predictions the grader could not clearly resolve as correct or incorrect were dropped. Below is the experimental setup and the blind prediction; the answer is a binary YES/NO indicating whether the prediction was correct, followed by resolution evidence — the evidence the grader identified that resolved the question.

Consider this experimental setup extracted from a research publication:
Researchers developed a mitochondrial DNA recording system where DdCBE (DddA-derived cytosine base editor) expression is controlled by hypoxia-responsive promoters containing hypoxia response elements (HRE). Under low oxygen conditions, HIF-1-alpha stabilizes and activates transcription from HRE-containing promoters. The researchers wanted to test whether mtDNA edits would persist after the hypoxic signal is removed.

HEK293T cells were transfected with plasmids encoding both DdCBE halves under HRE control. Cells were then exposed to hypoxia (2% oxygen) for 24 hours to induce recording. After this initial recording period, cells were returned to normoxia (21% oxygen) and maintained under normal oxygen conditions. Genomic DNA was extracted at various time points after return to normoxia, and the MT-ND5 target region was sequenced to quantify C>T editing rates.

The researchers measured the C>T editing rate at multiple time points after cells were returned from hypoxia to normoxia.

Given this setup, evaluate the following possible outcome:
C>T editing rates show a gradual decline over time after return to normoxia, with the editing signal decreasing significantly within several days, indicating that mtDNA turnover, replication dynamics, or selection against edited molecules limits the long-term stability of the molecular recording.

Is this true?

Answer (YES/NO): NO